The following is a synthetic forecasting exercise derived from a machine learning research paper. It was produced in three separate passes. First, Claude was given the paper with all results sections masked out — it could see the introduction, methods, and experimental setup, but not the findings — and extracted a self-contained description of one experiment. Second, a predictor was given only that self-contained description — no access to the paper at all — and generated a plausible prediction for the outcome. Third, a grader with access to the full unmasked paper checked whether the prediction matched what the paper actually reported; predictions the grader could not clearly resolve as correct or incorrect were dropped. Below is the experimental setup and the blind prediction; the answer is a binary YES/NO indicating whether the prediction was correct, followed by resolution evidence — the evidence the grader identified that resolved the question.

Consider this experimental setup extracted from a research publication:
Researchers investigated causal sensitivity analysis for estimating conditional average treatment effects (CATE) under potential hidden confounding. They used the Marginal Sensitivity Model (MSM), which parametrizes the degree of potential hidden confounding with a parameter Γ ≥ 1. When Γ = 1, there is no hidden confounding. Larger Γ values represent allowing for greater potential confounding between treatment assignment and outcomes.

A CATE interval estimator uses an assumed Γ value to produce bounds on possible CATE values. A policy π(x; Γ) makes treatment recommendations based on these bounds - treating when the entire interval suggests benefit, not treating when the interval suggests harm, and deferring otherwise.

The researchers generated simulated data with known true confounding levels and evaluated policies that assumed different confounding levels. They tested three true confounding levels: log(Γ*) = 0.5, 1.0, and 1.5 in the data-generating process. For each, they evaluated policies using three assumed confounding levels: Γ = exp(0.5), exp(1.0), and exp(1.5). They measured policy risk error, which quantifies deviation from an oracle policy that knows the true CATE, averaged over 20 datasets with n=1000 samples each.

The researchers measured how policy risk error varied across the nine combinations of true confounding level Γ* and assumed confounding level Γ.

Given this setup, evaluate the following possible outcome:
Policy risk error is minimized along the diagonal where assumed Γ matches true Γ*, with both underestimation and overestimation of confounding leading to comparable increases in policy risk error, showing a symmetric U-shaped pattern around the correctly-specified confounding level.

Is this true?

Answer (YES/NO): NO